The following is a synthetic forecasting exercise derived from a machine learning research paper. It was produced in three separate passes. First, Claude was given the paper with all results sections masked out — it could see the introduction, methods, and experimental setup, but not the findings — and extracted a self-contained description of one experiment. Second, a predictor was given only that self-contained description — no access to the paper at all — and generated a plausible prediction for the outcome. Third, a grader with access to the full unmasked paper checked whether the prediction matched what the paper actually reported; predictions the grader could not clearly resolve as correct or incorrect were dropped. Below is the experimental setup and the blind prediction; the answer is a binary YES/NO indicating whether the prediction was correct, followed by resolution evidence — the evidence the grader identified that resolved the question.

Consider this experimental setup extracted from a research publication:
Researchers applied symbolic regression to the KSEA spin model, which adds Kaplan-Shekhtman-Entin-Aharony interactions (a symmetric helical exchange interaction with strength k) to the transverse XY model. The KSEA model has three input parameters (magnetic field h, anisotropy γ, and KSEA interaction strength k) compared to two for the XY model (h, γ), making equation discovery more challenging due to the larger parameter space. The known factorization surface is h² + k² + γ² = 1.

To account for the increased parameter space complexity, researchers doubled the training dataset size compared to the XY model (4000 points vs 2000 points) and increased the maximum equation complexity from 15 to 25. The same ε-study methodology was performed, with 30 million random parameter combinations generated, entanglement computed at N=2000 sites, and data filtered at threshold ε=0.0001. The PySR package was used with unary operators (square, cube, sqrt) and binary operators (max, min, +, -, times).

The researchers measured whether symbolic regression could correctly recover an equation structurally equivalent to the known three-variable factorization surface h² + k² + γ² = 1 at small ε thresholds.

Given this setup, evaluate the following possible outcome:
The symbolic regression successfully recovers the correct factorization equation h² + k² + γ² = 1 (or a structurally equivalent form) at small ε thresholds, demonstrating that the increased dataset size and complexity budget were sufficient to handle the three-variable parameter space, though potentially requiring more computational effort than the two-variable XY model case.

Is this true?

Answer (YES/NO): YES